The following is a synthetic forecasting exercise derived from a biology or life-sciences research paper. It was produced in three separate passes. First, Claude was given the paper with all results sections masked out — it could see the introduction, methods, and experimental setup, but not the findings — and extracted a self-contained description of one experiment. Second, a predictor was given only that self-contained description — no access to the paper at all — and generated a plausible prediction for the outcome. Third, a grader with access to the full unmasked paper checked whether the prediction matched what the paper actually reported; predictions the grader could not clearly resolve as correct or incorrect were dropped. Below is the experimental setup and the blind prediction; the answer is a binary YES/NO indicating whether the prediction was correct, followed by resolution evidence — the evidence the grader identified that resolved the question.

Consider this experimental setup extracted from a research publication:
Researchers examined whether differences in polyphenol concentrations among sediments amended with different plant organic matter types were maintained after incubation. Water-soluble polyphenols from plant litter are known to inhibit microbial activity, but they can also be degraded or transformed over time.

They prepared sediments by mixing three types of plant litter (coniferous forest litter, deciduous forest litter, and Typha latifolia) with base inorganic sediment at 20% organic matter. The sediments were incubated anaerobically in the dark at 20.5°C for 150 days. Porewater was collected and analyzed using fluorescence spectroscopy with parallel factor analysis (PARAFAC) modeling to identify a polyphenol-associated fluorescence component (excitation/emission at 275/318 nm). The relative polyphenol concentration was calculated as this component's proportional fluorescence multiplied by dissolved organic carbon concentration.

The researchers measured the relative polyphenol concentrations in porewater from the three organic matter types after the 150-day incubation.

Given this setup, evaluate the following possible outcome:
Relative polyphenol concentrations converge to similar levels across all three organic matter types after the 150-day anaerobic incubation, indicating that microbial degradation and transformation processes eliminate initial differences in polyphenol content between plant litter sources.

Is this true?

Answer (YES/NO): NO